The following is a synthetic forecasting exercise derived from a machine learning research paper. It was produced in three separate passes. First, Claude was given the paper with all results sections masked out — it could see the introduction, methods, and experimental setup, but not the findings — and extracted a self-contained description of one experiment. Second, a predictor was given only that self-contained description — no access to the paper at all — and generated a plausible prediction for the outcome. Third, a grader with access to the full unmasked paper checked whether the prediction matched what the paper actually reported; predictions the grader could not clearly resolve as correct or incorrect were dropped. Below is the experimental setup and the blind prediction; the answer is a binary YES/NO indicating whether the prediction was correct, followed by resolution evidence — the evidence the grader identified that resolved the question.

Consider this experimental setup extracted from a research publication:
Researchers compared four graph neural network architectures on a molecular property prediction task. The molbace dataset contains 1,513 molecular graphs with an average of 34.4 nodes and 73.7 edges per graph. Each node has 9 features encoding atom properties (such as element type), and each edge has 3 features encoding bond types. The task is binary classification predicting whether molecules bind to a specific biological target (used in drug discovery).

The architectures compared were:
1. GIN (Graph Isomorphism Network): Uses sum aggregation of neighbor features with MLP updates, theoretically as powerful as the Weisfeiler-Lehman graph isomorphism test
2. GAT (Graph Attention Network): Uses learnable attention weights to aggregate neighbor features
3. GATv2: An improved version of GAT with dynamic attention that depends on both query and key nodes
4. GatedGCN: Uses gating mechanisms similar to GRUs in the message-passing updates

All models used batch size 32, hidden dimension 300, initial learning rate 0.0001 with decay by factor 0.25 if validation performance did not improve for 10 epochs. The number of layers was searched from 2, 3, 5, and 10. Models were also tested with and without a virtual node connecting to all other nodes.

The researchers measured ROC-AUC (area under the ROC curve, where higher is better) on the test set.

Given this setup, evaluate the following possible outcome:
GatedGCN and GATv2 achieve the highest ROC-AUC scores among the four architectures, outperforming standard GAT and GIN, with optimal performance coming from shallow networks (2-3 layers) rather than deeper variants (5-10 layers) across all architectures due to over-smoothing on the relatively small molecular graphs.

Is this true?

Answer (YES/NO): NO